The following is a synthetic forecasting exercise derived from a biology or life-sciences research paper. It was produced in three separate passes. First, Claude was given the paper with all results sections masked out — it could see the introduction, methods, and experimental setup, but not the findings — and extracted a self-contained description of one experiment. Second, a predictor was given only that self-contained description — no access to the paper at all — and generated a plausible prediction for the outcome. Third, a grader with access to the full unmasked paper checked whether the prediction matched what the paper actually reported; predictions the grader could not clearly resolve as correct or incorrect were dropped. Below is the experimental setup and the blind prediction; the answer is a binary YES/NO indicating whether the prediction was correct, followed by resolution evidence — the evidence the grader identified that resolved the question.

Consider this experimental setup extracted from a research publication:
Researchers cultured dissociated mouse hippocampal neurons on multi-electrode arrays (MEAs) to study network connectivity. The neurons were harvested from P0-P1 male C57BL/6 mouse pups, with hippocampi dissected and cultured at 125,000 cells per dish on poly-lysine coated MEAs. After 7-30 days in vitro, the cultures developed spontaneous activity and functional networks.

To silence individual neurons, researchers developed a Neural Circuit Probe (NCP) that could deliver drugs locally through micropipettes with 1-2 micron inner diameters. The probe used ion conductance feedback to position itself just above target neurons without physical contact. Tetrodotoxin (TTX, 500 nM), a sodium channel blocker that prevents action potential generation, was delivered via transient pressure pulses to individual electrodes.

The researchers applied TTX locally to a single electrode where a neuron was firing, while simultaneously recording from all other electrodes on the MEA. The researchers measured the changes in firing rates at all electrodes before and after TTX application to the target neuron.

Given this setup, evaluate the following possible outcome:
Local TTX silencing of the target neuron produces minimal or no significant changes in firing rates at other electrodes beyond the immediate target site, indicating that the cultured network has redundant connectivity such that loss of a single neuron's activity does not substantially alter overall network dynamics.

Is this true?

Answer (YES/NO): NO